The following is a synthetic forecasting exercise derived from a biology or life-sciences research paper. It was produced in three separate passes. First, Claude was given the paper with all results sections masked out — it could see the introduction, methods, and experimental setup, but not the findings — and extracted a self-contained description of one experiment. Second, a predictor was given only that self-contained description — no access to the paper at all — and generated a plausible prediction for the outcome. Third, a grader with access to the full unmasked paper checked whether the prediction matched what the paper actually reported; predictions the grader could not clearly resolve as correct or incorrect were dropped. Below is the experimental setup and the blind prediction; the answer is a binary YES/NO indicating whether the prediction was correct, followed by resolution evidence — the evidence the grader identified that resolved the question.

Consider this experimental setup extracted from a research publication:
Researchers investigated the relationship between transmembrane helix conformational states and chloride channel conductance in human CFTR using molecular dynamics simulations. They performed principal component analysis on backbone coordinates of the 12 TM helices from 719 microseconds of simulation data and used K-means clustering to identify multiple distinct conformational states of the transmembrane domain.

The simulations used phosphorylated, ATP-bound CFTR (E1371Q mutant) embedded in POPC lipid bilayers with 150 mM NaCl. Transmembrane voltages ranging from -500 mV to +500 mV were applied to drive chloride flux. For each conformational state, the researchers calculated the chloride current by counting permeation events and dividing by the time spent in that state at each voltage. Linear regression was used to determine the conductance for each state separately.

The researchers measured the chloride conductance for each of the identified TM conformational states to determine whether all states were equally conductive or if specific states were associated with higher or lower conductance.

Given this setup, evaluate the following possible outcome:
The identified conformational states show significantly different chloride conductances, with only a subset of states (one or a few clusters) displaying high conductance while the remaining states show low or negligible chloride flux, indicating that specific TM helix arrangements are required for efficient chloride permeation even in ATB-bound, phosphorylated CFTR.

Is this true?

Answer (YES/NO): YES